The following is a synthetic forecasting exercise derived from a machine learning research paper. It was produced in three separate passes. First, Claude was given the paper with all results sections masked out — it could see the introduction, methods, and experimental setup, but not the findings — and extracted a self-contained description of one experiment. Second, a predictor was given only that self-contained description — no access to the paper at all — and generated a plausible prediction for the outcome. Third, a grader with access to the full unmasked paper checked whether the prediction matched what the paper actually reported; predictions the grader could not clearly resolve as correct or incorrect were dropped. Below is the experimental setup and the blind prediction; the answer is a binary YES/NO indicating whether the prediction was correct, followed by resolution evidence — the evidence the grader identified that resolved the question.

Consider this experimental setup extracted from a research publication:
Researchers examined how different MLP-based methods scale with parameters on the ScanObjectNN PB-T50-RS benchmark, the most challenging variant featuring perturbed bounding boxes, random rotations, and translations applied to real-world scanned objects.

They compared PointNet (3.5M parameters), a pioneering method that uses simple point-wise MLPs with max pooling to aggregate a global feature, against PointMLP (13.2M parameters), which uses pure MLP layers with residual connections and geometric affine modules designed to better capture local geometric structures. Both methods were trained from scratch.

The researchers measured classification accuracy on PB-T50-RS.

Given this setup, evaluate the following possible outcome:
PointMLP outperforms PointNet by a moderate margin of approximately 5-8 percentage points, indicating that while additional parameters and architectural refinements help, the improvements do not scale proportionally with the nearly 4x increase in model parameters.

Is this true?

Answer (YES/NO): NO